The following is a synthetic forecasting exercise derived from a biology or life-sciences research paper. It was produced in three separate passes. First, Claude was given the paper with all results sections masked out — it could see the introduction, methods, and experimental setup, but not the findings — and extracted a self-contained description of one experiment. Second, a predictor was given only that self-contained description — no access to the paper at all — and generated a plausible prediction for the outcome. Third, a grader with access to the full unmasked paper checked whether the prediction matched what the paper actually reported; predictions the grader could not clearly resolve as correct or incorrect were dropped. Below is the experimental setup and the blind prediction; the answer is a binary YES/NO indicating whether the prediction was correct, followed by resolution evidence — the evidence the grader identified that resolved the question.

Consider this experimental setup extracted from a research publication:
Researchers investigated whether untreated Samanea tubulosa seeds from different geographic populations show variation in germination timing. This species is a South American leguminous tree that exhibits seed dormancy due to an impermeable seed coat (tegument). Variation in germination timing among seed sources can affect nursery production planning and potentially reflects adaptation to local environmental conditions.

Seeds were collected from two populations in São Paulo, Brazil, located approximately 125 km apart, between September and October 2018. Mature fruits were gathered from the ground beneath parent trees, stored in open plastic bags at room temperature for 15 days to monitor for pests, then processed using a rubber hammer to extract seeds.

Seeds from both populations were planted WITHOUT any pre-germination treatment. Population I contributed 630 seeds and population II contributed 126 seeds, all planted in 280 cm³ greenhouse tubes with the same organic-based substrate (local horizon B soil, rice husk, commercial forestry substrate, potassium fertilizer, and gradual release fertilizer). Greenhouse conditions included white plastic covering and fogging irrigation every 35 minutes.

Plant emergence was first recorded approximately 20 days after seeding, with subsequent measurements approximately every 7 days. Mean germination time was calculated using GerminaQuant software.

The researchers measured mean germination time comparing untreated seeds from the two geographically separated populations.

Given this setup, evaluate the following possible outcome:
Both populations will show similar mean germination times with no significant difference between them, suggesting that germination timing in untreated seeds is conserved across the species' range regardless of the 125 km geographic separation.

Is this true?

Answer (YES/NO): NO